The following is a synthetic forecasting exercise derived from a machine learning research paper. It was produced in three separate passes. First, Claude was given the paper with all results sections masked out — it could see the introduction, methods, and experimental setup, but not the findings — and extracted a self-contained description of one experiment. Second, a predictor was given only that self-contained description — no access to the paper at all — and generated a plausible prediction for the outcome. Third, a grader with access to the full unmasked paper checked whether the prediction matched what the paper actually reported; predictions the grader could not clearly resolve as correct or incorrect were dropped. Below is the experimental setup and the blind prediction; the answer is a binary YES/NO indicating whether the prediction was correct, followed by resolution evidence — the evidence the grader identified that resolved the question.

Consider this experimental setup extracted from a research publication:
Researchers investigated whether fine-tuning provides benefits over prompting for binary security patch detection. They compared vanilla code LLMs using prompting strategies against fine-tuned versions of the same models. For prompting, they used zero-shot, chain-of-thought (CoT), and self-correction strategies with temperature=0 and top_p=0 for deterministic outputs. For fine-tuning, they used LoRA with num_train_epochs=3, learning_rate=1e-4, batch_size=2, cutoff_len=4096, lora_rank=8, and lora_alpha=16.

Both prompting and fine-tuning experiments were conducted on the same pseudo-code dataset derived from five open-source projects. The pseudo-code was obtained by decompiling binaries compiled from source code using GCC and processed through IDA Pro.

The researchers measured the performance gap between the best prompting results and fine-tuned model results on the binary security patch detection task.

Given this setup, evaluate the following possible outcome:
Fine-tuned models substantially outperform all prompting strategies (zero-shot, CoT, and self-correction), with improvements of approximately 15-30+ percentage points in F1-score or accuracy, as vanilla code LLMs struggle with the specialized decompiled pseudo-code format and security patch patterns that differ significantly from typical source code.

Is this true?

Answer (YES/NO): YES